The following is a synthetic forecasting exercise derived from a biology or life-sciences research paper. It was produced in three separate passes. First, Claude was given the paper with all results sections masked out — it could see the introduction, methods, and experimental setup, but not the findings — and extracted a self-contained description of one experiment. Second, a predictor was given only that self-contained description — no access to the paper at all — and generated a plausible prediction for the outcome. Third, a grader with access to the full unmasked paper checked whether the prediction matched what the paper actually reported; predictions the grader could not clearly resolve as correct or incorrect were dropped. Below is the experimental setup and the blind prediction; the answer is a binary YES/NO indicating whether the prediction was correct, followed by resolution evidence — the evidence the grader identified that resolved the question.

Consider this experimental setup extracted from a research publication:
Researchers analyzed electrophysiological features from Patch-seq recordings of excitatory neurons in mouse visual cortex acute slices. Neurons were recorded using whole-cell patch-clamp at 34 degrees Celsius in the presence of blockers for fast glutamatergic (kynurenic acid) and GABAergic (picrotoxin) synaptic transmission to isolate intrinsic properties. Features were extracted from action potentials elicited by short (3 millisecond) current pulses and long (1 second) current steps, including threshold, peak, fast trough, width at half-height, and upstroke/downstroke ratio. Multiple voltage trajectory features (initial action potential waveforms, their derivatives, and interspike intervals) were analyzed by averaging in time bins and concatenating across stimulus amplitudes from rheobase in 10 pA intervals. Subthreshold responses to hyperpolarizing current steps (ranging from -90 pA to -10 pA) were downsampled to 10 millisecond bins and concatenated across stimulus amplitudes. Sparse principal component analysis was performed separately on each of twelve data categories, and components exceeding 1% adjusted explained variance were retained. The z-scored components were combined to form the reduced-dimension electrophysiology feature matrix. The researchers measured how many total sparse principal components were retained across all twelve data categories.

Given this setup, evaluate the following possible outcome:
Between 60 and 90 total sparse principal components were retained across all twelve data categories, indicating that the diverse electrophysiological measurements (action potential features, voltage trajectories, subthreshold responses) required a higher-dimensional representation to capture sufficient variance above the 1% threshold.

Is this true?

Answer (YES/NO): YES